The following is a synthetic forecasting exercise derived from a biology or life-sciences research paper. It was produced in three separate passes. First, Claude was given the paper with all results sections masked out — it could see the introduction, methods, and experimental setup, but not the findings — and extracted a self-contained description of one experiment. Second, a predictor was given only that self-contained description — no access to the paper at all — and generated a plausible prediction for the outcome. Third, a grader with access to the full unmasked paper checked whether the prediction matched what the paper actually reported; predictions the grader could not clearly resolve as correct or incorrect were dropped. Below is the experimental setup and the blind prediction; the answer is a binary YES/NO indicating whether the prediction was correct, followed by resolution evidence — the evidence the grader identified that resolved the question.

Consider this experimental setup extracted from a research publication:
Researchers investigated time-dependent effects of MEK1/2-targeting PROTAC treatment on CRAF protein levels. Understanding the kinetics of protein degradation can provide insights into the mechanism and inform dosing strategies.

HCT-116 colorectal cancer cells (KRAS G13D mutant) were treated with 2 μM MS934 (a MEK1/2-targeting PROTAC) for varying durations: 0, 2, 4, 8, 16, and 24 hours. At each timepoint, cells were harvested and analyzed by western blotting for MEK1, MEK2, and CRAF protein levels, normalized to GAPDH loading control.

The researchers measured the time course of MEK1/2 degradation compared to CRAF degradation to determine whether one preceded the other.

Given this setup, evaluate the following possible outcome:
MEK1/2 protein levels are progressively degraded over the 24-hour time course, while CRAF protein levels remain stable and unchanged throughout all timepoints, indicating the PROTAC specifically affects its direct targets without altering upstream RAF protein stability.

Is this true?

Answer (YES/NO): NO